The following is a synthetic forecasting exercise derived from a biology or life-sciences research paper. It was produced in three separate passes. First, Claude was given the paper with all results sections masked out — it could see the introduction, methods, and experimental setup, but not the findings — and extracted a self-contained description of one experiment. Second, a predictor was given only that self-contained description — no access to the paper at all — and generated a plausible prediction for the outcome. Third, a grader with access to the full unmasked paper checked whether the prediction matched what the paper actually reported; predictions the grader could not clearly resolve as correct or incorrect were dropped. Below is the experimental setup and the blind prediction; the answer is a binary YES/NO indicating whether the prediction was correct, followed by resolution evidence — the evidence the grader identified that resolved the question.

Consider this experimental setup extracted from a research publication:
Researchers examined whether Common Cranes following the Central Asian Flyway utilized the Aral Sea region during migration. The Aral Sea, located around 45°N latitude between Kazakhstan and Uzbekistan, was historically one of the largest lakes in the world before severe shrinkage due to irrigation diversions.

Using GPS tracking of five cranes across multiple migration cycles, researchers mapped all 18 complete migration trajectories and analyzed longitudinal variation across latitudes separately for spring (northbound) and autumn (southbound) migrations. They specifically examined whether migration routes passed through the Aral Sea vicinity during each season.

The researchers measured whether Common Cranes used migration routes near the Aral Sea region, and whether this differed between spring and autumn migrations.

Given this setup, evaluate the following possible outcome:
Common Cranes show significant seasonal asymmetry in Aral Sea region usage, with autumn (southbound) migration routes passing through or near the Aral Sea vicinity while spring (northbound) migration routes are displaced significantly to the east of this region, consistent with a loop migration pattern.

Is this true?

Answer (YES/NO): NO